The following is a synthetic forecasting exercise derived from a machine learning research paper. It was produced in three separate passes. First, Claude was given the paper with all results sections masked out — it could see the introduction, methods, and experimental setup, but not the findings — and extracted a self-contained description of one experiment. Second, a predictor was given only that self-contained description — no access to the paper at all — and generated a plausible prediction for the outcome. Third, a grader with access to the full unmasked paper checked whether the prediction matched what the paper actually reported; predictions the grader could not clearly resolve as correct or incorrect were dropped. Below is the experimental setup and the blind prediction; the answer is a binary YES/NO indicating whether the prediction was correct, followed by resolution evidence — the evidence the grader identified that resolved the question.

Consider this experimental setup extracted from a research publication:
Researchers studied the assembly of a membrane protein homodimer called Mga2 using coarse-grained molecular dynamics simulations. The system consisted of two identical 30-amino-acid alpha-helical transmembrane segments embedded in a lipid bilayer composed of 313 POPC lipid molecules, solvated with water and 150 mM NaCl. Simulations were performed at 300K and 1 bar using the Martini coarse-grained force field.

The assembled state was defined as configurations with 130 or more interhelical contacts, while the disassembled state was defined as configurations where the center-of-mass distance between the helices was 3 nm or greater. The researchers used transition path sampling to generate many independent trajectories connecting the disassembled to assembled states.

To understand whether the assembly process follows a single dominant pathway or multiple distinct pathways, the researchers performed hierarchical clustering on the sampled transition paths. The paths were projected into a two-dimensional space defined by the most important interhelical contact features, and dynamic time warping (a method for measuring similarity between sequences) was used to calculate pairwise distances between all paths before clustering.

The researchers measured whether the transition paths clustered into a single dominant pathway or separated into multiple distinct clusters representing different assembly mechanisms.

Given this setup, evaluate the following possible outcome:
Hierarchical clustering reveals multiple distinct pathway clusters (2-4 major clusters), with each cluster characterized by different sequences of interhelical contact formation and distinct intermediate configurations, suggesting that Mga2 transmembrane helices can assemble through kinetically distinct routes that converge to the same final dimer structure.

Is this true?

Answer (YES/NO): YES